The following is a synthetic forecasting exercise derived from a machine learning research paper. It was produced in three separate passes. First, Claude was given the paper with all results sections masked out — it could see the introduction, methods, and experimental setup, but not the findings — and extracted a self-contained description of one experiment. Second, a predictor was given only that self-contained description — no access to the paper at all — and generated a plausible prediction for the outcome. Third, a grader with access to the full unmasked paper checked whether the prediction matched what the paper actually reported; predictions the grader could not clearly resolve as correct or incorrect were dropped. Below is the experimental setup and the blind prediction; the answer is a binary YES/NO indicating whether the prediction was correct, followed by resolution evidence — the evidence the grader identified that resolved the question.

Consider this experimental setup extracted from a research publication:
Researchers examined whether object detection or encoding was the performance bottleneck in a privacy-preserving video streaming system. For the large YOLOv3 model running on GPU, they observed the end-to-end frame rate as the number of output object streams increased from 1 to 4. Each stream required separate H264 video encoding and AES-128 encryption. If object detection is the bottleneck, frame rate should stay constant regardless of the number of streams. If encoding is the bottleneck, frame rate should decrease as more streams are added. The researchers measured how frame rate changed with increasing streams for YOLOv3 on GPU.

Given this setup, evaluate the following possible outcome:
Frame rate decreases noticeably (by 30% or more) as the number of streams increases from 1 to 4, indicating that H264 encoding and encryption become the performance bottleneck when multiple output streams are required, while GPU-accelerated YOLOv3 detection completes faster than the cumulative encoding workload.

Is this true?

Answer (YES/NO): NO